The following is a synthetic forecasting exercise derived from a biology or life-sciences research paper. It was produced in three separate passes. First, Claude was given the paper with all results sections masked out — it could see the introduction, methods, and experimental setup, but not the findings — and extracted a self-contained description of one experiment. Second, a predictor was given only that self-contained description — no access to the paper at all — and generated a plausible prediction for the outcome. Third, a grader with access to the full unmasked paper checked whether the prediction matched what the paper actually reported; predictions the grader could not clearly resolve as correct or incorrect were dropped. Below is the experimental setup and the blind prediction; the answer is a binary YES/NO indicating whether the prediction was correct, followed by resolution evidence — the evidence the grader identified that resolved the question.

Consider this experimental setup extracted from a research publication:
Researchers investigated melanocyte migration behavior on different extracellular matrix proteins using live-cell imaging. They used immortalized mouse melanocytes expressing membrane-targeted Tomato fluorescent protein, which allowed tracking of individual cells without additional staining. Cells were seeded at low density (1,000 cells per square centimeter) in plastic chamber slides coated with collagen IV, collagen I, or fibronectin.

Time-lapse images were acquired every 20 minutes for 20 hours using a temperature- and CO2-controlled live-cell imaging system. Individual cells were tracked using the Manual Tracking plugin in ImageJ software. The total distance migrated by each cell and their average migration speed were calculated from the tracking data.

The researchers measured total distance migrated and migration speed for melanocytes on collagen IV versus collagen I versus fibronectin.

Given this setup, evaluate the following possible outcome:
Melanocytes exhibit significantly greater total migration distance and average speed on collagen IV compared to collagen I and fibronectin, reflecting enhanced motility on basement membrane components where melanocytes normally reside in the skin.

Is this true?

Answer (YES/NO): NO